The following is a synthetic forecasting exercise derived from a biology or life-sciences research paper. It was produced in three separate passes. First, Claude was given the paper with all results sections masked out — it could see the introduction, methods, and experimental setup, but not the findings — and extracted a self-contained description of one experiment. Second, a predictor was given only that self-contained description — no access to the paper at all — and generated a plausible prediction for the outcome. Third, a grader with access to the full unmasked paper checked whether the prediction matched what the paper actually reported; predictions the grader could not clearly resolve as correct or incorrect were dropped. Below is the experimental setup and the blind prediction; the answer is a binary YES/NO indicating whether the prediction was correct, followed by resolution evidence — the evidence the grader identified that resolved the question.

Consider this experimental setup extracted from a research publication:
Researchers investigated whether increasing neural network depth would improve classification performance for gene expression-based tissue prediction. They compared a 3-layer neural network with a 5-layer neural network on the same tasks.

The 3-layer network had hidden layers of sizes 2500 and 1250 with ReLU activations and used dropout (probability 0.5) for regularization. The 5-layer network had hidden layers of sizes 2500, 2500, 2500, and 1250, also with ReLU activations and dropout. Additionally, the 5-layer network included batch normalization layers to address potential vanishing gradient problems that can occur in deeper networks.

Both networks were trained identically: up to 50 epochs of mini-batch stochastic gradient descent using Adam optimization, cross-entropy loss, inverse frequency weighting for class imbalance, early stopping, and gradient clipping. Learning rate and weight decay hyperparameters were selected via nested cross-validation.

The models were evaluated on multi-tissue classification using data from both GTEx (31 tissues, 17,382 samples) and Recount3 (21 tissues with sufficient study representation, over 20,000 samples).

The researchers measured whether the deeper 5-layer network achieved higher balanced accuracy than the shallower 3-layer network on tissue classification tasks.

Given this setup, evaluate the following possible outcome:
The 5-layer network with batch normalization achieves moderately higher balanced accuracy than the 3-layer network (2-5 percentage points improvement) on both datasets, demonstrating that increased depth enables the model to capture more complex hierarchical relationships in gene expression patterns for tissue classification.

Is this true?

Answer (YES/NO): NO